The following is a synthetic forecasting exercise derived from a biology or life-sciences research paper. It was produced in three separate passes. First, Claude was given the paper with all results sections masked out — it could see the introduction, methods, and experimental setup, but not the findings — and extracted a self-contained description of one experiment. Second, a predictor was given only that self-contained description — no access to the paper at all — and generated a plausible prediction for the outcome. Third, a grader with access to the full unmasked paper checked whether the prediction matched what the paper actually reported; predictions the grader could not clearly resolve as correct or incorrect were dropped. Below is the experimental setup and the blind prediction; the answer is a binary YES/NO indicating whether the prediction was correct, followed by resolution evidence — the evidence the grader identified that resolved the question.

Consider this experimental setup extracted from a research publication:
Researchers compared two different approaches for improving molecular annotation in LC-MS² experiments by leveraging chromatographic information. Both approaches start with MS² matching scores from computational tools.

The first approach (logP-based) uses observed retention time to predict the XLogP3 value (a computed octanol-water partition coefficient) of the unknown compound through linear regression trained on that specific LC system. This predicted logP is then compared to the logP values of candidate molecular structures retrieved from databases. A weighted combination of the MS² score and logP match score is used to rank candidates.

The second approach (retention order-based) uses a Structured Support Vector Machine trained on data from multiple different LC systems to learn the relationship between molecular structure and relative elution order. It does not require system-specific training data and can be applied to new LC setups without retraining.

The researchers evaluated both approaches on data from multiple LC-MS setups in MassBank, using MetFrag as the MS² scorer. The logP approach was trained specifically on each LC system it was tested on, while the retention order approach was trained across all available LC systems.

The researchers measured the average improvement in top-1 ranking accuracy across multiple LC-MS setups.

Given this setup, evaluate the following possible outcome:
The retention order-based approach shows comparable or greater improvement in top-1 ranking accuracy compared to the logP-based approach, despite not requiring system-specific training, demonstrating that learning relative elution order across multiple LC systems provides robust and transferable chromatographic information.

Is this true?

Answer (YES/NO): YES